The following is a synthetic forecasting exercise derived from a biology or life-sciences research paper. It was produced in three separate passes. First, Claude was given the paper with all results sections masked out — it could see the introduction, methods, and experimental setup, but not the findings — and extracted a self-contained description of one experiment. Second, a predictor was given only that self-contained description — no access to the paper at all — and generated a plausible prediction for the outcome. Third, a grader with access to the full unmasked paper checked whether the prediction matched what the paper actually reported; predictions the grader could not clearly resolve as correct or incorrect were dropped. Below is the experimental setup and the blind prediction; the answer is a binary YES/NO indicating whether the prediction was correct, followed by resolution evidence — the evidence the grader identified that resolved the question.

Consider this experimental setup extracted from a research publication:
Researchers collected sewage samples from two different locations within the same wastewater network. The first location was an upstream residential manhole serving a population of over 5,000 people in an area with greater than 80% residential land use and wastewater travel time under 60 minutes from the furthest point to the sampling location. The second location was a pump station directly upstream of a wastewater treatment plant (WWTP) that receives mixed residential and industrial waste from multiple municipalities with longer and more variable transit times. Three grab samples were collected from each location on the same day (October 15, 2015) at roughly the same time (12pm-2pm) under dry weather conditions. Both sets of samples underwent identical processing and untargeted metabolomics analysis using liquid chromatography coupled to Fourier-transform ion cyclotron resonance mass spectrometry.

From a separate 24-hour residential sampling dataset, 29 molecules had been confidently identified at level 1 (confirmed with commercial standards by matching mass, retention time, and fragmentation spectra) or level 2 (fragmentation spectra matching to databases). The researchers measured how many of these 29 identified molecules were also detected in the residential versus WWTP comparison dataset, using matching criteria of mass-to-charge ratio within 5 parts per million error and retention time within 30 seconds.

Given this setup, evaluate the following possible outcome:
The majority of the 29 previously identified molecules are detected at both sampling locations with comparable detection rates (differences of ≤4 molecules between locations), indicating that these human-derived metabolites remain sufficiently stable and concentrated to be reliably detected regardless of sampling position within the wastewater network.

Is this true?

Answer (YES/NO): NO